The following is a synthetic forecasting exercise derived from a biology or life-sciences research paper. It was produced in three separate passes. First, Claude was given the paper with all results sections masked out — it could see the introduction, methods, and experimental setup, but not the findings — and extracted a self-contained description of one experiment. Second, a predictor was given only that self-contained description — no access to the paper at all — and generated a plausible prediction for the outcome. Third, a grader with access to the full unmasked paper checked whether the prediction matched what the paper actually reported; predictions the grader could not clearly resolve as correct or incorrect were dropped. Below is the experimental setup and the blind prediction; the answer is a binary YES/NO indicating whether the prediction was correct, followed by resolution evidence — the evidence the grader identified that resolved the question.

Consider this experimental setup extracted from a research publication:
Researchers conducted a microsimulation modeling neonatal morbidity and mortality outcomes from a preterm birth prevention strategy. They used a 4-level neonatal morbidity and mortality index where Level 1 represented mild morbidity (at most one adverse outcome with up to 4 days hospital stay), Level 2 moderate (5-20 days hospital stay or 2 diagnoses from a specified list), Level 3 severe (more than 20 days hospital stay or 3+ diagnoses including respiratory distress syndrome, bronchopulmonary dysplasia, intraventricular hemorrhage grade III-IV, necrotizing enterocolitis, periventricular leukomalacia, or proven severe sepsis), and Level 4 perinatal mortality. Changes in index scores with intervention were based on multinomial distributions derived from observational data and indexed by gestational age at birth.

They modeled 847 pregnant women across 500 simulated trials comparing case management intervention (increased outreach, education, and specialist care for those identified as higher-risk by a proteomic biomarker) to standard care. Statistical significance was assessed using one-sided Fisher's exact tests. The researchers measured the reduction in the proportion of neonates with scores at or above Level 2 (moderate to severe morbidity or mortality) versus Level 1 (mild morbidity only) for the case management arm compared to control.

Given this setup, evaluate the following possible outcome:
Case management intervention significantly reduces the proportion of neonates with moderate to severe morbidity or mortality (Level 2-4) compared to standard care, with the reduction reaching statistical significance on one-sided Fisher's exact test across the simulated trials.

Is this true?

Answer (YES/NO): YES